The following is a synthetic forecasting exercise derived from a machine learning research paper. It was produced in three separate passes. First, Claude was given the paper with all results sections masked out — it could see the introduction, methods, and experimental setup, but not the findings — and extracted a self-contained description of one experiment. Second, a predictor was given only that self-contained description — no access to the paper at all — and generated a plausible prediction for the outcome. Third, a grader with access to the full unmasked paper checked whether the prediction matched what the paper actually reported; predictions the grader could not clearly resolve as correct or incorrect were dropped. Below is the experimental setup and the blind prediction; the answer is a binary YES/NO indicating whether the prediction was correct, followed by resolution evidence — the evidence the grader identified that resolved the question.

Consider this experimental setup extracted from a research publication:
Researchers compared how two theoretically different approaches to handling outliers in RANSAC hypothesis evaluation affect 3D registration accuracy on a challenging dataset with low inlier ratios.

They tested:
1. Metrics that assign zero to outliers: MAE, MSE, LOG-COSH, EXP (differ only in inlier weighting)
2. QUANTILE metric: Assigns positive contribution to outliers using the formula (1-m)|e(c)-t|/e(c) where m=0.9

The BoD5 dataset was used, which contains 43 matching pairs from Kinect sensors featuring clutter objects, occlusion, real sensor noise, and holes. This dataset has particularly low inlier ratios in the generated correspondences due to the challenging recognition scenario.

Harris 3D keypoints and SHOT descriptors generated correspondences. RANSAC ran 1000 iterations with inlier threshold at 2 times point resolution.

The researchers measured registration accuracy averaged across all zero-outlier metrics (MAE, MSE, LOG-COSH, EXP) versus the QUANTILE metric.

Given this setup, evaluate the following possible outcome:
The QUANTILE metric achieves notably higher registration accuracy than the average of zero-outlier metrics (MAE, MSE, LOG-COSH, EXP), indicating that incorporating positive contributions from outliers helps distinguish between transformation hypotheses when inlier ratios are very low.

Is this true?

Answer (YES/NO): NO